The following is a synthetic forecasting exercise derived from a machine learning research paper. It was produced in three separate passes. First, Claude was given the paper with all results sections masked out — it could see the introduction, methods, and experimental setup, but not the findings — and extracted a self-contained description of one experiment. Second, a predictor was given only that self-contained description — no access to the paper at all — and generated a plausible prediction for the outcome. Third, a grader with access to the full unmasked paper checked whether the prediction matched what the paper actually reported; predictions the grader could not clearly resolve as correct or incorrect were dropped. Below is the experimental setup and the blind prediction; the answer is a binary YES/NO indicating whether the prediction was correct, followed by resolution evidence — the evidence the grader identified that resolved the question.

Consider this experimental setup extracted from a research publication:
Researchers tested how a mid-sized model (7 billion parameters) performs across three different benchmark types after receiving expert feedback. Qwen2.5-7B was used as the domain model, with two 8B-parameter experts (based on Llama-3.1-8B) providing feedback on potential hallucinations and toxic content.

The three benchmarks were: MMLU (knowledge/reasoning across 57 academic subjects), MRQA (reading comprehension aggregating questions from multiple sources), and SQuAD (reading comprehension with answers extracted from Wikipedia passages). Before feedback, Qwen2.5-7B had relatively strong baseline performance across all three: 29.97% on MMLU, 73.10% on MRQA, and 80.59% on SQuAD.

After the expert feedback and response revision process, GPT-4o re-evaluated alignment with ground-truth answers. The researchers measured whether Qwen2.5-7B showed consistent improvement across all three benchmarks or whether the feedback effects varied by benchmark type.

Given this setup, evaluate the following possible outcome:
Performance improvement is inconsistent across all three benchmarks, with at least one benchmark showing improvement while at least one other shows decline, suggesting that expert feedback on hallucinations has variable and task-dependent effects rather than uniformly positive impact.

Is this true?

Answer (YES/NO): YES